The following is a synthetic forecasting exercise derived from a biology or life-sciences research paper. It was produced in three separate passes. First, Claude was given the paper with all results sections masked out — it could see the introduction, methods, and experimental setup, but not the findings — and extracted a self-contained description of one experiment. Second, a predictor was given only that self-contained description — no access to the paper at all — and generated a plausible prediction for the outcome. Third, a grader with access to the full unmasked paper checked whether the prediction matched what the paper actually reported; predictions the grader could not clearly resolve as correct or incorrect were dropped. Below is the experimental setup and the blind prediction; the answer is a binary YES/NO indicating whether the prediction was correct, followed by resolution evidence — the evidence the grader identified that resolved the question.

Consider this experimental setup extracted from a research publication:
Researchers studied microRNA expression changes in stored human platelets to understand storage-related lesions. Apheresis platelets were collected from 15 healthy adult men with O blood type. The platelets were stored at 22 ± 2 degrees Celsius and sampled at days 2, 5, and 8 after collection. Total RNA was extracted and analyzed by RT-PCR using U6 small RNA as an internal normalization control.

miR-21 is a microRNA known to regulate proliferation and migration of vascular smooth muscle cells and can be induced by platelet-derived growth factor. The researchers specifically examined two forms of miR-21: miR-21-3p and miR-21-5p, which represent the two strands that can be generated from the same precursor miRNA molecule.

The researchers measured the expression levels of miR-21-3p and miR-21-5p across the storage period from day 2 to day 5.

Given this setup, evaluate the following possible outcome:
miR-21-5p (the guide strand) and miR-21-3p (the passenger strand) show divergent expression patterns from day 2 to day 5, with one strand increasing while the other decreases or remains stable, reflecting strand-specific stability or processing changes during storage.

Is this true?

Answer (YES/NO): NO